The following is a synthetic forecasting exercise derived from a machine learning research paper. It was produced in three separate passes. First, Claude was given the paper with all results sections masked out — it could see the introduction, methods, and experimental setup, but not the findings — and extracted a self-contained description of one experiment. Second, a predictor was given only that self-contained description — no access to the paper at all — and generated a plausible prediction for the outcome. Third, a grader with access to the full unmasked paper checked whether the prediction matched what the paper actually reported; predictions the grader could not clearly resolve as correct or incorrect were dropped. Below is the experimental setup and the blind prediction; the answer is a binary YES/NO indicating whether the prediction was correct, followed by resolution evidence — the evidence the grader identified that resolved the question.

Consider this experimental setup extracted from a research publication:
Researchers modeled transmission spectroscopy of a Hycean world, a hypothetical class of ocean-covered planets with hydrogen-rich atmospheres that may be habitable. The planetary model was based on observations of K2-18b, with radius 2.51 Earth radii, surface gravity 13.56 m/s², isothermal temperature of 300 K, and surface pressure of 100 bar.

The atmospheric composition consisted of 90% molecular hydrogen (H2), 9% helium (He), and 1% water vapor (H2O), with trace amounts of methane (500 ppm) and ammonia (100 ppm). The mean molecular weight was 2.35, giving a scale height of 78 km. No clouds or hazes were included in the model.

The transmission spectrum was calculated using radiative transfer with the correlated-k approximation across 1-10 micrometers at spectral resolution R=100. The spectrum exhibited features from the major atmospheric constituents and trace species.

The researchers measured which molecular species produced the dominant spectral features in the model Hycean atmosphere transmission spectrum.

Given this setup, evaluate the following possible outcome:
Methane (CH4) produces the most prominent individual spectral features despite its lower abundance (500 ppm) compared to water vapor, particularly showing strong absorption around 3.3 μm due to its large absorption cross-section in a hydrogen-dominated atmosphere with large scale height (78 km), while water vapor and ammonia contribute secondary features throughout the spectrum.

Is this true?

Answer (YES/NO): NO